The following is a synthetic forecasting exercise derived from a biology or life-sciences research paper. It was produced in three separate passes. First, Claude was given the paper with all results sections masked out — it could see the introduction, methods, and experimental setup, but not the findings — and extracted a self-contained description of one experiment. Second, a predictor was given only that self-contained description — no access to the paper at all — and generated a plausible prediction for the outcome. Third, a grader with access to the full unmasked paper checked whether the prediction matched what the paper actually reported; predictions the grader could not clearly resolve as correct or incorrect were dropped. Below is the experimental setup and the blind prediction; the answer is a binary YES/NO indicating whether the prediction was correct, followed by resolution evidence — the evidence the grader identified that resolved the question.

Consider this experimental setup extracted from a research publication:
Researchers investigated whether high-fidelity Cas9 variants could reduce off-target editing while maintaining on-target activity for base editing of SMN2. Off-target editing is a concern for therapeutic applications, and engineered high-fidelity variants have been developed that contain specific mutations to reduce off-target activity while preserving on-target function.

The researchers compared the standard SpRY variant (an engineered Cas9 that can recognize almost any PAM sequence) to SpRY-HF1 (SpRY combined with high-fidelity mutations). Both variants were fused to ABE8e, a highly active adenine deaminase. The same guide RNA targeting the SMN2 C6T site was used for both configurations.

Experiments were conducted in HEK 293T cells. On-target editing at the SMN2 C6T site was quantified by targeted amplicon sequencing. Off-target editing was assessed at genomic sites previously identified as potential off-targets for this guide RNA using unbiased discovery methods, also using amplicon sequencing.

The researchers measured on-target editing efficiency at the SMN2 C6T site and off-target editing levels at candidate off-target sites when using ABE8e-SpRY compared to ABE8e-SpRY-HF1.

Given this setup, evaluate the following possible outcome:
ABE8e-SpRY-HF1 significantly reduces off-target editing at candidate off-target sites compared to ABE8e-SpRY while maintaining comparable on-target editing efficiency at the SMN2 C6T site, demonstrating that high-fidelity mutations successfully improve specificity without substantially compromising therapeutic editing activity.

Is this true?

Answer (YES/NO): NO